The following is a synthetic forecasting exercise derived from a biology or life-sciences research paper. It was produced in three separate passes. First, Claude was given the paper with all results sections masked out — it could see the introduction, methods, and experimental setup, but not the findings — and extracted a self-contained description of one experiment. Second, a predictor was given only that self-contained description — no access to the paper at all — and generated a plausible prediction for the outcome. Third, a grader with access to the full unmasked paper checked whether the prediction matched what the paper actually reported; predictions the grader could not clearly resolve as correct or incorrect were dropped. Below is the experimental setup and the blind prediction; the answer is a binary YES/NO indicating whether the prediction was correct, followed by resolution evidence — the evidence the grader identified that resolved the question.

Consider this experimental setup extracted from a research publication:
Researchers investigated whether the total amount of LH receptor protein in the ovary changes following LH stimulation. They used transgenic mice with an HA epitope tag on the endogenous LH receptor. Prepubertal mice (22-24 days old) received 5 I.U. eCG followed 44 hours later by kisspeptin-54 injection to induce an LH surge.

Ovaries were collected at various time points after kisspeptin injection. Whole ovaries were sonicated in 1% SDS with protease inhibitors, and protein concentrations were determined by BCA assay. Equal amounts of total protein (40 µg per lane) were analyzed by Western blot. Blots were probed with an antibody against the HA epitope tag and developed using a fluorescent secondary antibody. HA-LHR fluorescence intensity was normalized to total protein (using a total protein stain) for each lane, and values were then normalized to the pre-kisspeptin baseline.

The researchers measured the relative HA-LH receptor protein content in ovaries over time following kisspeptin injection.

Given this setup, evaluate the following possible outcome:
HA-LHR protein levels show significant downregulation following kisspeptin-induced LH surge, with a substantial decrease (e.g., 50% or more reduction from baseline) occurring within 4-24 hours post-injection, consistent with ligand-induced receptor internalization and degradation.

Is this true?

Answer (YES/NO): NO